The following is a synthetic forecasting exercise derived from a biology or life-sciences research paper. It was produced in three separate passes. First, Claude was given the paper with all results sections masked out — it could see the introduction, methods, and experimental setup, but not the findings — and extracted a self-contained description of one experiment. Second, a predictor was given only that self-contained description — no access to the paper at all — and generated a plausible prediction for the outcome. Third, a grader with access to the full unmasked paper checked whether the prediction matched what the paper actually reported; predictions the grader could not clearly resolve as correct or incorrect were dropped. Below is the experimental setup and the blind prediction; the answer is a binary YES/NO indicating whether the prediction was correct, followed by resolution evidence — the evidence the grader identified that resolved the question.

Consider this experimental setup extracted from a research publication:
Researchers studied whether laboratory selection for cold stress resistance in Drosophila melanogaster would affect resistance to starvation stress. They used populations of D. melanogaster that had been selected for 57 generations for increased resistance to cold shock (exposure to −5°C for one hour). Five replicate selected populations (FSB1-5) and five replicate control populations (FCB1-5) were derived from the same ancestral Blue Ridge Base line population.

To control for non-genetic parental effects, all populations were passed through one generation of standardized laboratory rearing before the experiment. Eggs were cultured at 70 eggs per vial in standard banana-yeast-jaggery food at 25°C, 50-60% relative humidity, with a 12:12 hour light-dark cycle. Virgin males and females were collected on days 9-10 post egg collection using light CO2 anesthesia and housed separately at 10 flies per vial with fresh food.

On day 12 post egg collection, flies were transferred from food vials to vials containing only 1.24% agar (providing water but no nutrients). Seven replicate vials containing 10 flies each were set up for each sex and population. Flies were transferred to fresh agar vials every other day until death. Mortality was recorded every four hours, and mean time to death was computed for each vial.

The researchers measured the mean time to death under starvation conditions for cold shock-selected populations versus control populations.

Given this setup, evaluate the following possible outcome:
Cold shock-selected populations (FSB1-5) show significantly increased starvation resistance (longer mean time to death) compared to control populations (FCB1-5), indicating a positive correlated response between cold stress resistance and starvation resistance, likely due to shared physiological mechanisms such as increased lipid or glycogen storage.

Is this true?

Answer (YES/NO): NO